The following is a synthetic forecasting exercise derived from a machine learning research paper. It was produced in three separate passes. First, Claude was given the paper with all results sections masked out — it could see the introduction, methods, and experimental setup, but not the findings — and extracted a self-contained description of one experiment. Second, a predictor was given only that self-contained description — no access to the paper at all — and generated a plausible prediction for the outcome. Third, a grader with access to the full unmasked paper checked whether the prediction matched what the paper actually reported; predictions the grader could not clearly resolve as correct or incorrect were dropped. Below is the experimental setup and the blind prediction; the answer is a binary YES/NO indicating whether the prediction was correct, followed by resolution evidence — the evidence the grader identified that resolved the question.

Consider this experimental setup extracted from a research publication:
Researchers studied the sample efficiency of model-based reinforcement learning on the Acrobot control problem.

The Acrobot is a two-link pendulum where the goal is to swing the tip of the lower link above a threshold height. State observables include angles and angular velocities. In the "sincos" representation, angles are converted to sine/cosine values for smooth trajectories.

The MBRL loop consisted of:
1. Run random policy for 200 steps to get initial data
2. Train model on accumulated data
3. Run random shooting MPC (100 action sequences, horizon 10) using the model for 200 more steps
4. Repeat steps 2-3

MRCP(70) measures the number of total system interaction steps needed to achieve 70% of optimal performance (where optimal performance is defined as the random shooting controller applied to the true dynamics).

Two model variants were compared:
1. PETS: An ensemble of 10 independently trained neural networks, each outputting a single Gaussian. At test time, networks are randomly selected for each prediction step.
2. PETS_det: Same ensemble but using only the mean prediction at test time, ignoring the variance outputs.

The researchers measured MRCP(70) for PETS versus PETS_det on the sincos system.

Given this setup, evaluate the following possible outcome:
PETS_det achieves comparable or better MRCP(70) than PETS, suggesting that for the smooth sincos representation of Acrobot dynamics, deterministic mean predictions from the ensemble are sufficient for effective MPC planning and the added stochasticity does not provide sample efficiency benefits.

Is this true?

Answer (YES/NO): YES